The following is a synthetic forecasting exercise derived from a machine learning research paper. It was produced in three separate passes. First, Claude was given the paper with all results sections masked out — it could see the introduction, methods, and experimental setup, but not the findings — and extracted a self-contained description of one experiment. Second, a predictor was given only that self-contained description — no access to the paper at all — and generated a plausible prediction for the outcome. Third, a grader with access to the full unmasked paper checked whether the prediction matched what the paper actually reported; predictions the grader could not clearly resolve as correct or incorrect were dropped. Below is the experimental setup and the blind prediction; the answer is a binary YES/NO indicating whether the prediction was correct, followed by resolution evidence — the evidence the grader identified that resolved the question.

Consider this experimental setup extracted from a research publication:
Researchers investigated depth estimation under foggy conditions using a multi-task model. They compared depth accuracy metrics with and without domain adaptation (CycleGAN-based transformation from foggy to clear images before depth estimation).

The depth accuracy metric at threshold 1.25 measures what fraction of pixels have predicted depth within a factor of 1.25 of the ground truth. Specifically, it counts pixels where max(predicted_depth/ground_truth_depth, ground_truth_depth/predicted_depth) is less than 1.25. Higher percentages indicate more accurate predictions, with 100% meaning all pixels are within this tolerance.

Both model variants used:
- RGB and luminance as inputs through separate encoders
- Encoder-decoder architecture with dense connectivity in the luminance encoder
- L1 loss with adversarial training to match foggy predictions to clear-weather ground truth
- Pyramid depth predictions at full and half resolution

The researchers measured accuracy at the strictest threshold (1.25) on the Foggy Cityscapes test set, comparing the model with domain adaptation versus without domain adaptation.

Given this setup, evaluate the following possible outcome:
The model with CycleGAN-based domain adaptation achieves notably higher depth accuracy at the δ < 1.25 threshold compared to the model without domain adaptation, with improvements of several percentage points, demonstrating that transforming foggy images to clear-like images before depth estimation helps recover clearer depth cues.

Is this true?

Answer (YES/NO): NO